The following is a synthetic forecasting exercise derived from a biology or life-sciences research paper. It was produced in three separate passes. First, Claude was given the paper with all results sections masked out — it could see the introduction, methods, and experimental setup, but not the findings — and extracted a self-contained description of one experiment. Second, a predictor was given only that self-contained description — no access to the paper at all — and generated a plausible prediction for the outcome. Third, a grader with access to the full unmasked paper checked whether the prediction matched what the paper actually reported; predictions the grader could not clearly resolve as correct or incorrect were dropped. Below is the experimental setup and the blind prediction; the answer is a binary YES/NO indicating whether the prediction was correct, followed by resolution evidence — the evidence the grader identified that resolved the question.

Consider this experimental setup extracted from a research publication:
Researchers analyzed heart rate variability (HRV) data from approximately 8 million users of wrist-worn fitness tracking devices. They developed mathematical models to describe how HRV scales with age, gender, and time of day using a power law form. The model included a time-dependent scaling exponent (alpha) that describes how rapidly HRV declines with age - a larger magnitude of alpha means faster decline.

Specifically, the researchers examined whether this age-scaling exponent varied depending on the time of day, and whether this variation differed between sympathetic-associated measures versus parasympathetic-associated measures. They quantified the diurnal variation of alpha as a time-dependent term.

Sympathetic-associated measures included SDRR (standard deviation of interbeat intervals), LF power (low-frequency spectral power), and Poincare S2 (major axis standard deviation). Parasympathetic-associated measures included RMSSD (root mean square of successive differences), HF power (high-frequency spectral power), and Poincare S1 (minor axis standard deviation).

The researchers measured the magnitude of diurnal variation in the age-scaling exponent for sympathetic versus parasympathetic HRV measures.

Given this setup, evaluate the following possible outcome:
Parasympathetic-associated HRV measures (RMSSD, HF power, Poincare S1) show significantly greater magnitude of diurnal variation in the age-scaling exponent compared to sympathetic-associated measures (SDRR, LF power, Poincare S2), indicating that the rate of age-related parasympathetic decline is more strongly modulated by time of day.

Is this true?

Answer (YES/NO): NO